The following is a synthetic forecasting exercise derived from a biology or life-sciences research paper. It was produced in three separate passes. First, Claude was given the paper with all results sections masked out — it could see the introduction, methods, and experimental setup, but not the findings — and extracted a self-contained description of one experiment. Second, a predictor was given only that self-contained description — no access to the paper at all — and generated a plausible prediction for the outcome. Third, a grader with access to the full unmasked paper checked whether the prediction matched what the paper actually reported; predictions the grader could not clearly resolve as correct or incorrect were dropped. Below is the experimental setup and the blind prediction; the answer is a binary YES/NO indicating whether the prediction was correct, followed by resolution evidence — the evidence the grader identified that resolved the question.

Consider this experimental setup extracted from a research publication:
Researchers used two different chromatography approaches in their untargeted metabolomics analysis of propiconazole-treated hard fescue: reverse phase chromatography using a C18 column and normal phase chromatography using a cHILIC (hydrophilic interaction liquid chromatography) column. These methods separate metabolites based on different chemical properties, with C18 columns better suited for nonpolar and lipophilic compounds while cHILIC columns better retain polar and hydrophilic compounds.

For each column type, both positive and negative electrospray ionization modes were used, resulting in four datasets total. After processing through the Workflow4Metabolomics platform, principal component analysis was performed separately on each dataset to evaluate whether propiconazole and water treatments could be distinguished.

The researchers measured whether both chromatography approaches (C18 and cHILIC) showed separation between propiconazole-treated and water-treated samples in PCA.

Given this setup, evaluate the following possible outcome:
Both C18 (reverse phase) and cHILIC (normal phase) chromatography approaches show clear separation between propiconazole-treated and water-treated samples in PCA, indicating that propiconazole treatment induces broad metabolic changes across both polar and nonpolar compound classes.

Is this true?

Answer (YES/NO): YES